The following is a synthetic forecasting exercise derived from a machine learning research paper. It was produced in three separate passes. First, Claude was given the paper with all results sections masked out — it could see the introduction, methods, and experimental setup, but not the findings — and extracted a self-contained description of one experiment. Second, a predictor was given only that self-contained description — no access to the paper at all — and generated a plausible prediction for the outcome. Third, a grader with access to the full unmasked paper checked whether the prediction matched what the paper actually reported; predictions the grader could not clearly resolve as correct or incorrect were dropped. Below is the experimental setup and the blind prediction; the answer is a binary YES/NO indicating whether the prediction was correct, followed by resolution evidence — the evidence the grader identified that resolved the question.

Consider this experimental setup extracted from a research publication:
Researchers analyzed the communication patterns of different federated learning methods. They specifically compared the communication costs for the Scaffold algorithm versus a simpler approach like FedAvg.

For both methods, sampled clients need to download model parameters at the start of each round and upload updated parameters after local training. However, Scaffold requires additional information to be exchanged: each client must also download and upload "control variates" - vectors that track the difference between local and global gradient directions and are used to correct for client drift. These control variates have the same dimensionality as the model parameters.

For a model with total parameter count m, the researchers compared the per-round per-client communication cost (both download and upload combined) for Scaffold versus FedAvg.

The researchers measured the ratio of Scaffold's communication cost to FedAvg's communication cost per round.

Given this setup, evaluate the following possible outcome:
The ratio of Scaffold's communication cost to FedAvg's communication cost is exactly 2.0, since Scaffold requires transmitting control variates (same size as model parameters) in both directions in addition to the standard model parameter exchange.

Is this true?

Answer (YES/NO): YES